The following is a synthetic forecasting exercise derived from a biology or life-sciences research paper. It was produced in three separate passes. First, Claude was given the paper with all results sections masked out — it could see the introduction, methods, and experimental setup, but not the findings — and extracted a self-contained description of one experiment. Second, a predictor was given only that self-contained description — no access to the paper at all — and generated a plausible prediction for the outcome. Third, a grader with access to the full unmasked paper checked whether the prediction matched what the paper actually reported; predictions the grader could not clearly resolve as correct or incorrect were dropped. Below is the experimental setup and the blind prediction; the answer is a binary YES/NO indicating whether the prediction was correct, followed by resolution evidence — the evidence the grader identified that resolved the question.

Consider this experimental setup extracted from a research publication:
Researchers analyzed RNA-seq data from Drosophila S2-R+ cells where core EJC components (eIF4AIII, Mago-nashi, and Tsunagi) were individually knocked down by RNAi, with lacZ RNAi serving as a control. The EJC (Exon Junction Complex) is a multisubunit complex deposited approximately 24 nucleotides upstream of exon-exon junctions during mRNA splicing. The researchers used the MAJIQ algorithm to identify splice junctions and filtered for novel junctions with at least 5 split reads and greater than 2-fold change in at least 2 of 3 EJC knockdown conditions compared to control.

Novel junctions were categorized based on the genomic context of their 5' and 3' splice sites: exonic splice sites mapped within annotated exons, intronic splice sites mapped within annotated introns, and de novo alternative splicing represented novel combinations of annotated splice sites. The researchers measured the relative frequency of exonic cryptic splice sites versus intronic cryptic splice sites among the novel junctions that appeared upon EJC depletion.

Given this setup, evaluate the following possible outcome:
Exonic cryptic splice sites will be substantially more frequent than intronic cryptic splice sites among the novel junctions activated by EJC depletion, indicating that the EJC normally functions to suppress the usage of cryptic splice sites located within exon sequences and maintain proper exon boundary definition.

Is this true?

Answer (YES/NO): YES